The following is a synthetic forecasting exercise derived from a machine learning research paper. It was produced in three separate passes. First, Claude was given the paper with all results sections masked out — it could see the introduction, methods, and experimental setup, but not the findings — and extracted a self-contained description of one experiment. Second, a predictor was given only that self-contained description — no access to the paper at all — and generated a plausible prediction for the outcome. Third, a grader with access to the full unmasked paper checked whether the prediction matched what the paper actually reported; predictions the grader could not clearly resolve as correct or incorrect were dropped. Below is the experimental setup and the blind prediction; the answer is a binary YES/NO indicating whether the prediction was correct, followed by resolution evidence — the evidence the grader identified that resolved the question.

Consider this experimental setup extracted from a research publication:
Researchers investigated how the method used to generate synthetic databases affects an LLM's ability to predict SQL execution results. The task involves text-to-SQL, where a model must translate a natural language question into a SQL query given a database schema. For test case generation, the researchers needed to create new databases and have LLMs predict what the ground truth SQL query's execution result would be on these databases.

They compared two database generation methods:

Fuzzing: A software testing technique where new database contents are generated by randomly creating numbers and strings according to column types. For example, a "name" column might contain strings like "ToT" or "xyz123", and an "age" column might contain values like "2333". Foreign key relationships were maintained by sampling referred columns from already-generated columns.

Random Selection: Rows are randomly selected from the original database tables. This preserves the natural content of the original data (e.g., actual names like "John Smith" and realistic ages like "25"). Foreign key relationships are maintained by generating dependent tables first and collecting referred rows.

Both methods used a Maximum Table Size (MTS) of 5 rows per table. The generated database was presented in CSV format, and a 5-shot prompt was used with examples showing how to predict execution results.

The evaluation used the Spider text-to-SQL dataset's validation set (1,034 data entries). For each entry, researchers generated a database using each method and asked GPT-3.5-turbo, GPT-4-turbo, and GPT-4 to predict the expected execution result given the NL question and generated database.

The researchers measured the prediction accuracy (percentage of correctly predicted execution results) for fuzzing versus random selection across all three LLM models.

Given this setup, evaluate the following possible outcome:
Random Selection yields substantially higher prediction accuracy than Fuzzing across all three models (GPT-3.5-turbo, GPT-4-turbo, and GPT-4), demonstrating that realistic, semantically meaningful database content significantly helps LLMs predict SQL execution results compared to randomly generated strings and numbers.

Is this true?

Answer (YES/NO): YES